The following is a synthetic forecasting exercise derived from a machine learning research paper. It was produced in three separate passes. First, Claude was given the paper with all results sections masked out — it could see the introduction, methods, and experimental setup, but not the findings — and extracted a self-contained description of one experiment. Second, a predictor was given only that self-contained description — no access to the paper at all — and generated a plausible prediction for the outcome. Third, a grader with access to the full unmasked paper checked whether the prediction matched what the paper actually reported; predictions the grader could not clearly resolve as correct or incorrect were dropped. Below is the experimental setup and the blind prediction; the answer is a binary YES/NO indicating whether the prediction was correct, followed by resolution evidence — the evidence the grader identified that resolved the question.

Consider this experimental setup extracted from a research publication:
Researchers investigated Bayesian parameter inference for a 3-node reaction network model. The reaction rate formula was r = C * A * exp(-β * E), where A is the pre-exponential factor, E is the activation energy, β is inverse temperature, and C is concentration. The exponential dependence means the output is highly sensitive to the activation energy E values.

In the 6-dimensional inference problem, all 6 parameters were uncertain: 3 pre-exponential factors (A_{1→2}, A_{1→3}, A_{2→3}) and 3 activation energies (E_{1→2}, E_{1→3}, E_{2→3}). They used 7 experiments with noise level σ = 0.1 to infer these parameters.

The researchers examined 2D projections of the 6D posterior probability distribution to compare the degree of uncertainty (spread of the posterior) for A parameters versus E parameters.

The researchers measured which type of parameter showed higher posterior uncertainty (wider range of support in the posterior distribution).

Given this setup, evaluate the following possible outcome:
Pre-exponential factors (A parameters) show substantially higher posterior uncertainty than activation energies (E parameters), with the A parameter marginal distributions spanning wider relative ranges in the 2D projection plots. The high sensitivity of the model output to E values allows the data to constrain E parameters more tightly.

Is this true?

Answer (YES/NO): NO